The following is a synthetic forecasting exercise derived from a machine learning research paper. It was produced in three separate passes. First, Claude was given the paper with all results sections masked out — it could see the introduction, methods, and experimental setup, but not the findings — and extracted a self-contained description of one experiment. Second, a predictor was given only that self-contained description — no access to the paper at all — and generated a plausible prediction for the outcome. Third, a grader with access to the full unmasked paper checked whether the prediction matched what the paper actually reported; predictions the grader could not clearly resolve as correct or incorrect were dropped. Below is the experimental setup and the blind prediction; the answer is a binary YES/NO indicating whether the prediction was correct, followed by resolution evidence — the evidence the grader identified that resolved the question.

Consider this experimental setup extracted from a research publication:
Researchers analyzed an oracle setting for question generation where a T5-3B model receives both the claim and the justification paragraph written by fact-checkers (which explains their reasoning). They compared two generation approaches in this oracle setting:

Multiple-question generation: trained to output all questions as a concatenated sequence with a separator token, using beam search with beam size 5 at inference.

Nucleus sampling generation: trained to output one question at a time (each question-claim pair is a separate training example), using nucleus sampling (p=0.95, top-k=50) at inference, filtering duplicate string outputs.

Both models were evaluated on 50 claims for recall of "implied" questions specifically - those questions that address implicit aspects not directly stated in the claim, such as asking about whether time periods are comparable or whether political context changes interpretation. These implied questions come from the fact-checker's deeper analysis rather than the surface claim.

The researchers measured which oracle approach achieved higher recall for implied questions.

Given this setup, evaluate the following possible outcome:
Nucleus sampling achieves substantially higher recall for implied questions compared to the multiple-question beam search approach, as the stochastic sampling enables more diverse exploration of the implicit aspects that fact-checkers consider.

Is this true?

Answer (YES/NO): NO